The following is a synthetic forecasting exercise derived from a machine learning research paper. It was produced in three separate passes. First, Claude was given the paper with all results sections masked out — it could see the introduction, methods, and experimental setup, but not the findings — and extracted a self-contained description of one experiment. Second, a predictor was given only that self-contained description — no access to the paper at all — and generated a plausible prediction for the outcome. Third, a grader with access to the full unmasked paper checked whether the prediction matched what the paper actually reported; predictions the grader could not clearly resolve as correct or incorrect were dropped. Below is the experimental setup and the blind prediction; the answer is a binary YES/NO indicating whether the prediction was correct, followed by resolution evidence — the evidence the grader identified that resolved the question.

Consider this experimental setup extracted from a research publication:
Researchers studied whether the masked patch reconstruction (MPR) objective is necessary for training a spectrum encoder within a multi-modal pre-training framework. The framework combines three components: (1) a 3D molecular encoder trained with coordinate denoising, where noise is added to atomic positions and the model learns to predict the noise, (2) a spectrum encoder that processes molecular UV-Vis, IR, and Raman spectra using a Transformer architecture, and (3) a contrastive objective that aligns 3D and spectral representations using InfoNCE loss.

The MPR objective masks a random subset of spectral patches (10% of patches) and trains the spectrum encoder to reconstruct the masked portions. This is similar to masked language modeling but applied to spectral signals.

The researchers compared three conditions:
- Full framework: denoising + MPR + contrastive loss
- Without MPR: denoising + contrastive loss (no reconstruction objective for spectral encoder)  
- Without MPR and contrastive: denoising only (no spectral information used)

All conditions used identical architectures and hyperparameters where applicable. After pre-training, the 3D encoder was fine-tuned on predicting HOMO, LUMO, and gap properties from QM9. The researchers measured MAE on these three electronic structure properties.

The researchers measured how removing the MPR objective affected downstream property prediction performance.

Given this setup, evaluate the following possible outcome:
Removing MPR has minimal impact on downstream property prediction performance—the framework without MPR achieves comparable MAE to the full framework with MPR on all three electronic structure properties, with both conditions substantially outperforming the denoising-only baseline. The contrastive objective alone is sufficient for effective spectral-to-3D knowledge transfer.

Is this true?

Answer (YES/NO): NO